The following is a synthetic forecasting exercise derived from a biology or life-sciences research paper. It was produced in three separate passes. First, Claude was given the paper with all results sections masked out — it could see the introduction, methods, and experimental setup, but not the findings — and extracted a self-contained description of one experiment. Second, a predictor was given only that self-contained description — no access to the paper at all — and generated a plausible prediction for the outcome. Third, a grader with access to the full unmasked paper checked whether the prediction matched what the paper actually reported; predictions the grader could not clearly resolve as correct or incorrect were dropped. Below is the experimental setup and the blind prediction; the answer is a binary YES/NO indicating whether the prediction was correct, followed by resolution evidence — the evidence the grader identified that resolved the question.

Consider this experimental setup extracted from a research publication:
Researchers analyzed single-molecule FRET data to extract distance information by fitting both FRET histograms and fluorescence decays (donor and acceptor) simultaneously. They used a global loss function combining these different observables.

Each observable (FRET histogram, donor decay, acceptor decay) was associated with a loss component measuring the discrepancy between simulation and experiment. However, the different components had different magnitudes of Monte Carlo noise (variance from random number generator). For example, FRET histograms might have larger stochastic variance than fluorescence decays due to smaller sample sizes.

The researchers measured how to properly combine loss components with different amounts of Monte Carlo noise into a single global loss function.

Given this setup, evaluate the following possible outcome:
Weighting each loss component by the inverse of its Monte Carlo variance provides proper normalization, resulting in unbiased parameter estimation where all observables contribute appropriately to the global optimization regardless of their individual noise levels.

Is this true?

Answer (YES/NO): NO